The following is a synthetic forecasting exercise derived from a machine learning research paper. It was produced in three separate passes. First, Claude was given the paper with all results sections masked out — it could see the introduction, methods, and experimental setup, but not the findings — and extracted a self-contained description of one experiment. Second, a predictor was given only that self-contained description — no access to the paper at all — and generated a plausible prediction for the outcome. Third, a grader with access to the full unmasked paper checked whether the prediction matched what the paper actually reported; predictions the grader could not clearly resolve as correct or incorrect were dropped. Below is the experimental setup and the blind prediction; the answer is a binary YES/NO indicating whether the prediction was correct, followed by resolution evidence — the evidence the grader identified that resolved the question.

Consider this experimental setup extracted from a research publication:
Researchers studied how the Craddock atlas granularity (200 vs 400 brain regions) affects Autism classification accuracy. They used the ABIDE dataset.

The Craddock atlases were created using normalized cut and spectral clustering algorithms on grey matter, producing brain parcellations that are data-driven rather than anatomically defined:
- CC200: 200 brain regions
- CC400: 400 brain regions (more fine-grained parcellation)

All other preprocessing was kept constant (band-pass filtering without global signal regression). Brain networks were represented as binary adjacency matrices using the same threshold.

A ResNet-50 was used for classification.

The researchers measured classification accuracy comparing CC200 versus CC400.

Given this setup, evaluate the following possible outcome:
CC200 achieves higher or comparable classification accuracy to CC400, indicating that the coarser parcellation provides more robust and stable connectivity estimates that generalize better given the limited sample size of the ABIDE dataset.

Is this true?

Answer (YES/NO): NO